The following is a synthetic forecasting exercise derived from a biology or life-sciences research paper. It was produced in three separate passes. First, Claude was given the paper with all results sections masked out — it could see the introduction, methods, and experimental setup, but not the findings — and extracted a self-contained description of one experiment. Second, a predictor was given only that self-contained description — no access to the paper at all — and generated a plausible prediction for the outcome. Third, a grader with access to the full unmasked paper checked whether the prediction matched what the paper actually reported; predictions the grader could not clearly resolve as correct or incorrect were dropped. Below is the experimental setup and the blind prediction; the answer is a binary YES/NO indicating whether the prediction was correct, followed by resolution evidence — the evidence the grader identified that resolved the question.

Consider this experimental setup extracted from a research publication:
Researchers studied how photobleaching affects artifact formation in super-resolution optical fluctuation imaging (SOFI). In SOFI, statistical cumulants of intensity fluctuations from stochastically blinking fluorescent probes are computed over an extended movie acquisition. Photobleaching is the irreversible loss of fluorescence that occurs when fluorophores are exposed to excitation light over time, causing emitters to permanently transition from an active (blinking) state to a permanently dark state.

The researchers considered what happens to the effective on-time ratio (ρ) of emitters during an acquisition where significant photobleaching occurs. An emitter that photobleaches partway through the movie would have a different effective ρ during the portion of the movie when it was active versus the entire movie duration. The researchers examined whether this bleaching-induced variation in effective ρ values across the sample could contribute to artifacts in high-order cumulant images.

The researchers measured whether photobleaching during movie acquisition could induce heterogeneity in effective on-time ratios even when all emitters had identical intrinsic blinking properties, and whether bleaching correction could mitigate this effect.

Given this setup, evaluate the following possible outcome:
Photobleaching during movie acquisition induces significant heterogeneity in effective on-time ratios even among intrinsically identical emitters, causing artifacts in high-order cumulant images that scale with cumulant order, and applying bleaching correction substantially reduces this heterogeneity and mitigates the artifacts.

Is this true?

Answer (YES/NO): YES